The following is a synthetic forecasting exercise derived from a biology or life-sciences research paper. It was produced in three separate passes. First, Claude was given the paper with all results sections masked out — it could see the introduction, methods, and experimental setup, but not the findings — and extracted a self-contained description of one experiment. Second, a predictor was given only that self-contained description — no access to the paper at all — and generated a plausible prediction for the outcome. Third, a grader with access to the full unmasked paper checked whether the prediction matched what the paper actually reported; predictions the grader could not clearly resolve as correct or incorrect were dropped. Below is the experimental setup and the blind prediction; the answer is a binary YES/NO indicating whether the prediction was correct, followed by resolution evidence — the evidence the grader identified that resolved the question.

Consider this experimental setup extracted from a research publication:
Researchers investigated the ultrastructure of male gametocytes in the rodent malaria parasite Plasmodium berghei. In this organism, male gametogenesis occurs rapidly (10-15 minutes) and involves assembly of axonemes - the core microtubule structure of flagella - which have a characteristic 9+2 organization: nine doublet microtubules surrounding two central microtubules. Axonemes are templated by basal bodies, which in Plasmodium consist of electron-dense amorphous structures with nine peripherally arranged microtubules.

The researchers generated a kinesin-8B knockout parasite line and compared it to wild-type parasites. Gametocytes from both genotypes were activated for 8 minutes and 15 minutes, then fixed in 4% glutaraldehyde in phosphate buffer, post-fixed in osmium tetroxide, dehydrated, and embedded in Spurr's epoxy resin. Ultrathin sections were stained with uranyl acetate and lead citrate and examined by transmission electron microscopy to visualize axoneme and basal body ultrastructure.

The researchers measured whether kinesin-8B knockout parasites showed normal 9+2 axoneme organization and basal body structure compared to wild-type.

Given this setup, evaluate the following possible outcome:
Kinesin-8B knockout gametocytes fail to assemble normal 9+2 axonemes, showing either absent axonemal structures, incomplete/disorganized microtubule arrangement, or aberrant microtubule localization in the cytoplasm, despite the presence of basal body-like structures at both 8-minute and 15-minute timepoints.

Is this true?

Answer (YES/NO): NO